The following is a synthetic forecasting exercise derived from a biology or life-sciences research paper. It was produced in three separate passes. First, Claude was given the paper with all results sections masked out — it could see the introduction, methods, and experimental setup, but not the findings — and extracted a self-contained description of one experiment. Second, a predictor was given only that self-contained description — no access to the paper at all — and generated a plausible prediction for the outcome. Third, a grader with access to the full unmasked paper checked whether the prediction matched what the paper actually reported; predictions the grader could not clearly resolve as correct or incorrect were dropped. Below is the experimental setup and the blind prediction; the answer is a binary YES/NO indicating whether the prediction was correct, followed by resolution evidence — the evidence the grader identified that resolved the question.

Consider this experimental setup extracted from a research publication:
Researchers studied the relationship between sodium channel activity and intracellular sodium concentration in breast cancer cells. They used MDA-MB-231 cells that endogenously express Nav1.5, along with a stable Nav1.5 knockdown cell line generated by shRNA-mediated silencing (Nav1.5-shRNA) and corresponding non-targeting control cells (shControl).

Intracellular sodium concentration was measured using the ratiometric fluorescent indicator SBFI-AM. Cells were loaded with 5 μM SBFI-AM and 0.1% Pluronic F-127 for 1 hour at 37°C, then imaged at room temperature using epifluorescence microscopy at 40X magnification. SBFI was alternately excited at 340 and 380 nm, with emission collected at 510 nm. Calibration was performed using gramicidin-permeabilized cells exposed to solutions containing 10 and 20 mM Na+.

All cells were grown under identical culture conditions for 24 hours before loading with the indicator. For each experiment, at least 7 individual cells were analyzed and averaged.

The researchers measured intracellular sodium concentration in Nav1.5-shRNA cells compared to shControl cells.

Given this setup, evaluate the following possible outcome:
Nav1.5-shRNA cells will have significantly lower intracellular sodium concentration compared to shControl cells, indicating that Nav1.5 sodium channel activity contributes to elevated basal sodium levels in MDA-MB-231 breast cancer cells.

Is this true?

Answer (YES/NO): YES